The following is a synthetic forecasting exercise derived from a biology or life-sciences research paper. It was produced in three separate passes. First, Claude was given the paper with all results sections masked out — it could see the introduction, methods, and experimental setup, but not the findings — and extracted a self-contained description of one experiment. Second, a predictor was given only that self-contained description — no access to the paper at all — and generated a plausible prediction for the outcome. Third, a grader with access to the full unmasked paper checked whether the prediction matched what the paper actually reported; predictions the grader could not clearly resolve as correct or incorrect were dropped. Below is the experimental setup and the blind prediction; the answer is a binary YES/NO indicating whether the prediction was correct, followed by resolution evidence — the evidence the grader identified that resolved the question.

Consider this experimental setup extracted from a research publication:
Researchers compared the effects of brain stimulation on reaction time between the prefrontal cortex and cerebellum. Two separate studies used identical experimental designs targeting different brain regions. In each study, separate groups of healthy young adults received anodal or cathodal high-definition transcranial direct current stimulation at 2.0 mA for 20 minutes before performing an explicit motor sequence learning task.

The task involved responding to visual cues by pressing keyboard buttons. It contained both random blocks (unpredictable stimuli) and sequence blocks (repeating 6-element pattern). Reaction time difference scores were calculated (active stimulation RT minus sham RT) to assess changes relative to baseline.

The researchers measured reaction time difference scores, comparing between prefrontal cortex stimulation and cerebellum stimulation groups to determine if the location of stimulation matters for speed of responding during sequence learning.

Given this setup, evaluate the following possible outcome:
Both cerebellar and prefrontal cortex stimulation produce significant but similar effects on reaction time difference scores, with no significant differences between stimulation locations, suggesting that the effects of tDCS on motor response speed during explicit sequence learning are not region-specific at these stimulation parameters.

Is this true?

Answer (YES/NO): NO